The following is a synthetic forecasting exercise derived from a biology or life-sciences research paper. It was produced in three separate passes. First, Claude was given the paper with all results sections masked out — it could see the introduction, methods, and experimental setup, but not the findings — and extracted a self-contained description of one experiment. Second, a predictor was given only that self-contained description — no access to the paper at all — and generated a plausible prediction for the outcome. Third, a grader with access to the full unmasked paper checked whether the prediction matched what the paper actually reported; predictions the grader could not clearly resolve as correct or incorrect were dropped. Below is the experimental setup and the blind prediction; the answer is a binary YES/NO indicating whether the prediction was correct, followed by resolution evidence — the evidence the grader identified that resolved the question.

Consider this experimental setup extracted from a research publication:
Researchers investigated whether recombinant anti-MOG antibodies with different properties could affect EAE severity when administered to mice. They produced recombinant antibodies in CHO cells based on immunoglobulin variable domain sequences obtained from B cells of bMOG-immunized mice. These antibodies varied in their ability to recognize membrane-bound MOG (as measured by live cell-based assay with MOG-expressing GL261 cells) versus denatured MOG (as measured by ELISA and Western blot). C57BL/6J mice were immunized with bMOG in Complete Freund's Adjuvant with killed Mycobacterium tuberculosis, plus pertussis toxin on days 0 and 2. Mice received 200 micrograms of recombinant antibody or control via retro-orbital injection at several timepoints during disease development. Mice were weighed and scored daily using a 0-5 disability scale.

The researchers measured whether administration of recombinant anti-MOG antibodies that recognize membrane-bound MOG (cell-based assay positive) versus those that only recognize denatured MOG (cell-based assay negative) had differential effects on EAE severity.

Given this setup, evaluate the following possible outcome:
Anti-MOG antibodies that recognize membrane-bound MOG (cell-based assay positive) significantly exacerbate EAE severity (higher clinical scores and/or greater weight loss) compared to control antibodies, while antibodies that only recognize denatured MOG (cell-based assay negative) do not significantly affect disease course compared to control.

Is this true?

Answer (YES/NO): YES